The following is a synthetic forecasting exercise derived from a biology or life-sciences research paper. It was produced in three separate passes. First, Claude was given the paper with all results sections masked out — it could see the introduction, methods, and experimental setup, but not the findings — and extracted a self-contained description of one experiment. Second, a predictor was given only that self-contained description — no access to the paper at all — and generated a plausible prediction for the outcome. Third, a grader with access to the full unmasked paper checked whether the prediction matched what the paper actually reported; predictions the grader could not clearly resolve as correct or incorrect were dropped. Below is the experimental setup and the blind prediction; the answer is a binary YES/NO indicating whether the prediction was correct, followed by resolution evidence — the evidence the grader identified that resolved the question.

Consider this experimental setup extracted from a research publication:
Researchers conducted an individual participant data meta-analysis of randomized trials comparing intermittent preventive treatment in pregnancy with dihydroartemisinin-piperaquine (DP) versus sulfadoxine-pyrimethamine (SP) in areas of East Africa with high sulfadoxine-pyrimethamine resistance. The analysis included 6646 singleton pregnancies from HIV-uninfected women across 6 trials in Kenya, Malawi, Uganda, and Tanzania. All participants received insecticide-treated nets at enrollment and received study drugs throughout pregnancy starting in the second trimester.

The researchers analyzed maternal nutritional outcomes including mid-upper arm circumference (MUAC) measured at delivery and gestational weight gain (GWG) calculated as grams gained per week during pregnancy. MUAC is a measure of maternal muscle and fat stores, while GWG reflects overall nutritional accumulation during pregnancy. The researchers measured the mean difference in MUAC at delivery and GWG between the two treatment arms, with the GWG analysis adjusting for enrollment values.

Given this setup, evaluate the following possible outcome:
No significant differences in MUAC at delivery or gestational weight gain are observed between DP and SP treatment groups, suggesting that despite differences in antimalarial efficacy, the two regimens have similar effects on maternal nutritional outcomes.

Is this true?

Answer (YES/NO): NO